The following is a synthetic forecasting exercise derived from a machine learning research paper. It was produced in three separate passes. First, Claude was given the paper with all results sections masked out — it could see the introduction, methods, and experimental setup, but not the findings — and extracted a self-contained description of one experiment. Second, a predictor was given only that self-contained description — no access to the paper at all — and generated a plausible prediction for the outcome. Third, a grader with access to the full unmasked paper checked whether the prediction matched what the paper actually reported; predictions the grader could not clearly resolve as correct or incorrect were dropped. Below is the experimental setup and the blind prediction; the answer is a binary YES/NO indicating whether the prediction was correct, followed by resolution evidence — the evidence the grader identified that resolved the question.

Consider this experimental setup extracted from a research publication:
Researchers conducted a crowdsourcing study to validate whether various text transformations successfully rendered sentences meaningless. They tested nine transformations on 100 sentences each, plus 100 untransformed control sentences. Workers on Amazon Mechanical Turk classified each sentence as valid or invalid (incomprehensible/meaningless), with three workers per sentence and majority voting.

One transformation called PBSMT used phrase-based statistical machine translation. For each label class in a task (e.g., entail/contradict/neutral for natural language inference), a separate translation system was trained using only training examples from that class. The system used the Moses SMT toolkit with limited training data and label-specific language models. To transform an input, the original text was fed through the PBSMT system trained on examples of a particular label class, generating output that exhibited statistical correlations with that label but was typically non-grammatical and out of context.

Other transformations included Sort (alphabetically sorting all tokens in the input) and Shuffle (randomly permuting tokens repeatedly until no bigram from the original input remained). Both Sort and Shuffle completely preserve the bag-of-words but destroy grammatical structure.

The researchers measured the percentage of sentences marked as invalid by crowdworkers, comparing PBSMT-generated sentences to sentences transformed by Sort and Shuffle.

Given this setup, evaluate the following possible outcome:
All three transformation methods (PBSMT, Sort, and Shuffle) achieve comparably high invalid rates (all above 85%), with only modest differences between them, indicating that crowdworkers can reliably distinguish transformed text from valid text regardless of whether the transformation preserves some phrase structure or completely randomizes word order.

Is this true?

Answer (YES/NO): NO